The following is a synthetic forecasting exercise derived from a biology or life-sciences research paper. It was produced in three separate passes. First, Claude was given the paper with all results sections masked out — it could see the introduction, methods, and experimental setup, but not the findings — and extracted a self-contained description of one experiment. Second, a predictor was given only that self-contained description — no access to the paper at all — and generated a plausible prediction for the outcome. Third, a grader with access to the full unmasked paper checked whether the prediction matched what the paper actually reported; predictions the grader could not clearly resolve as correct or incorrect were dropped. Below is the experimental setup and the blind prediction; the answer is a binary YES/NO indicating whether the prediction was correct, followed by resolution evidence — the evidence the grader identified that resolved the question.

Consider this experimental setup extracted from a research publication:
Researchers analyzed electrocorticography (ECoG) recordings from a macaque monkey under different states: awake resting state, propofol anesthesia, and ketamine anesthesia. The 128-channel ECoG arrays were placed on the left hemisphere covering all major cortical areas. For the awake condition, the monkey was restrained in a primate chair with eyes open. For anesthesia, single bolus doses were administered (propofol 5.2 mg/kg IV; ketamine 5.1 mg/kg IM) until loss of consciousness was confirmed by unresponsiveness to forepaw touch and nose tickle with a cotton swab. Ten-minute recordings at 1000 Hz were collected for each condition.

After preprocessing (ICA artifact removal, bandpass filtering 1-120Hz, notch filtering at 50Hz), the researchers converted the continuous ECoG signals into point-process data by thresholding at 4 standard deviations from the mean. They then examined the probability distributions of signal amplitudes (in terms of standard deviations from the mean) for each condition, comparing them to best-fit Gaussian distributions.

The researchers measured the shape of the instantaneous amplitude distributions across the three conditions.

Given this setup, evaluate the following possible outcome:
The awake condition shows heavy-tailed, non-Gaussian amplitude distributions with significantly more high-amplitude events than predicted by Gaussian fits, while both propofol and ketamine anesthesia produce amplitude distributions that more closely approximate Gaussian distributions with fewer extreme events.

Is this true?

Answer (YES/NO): NO